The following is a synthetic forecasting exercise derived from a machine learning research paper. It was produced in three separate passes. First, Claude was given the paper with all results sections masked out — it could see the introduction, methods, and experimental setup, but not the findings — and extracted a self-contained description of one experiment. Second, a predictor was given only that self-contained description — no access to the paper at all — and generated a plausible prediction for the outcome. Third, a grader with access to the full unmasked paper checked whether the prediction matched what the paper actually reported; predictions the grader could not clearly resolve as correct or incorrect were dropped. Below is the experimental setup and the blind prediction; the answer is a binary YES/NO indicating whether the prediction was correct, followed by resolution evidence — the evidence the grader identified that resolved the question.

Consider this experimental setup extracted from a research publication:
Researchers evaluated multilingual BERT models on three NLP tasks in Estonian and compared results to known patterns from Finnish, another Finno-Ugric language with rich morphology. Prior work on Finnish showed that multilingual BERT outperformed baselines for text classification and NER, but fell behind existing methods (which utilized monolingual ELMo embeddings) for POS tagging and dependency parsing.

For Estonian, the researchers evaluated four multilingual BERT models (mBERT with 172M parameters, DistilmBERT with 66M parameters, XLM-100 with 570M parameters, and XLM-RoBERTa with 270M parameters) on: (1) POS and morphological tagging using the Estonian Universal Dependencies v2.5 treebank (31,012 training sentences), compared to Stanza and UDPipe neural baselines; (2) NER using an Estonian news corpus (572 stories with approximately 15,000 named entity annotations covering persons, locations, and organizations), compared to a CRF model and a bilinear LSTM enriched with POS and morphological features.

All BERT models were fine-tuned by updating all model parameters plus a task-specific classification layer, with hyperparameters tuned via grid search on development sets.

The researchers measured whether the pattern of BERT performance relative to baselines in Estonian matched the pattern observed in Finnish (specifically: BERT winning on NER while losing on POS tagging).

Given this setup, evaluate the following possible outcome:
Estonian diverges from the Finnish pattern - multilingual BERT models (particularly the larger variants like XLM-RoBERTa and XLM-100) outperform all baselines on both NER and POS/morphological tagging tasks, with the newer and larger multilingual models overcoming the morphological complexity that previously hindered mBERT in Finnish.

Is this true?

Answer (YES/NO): NO